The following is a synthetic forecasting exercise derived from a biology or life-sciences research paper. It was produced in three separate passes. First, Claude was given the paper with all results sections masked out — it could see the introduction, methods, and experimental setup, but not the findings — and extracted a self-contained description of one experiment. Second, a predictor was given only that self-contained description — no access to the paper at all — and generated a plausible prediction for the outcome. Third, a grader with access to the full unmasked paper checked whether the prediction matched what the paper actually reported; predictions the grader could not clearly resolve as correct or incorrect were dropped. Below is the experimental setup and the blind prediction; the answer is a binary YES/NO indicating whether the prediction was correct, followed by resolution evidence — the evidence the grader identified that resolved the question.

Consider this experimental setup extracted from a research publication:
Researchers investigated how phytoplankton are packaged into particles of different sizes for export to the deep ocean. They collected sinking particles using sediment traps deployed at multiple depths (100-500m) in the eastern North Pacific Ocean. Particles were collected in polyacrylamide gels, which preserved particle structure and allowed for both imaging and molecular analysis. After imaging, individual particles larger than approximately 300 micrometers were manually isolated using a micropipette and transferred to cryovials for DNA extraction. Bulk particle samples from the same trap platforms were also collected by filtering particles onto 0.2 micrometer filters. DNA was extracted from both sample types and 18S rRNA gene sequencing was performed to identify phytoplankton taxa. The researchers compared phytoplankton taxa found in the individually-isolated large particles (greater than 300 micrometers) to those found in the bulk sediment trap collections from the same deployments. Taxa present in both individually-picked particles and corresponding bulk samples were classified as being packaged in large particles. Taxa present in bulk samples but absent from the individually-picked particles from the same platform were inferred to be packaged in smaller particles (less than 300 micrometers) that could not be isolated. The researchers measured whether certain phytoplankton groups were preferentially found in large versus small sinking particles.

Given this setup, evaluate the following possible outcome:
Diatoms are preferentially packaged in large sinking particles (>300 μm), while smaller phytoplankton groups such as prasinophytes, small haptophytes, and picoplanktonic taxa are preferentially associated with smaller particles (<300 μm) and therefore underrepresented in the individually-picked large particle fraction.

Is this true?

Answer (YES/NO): NO